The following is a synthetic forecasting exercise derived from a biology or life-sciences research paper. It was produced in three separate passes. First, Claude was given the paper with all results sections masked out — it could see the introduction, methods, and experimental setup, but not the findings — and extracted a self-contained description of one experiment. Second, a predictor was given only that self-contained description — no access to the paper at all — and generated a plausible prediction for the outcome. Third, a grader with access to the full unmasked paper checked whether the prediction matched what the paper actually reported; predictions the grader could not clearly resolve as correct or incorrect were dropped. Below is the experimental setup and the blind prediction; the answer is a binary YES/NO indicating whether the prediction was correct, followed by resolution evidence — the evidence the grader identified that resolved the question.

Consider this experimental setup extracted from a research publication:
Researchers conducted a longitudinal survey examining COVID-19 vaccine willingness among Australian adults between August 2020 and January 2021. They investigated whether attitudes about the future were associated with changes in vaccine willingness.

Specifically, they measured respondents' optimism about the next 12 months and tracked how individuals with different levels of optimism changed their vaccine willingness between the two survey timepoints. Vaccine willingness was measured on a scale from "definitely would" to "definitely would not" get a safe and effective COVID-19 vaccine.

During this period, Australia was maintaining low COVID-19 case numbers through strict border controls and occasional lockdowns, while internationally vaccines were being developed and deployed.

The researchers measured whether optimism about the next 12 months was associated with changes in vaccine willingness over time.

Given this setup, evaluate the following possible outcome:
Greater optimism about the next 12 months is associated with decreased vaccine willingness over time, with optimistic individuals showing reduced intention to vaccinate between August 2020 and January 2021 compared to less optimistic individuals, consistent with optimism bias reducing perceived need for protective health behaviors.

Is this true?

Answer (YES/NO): NO